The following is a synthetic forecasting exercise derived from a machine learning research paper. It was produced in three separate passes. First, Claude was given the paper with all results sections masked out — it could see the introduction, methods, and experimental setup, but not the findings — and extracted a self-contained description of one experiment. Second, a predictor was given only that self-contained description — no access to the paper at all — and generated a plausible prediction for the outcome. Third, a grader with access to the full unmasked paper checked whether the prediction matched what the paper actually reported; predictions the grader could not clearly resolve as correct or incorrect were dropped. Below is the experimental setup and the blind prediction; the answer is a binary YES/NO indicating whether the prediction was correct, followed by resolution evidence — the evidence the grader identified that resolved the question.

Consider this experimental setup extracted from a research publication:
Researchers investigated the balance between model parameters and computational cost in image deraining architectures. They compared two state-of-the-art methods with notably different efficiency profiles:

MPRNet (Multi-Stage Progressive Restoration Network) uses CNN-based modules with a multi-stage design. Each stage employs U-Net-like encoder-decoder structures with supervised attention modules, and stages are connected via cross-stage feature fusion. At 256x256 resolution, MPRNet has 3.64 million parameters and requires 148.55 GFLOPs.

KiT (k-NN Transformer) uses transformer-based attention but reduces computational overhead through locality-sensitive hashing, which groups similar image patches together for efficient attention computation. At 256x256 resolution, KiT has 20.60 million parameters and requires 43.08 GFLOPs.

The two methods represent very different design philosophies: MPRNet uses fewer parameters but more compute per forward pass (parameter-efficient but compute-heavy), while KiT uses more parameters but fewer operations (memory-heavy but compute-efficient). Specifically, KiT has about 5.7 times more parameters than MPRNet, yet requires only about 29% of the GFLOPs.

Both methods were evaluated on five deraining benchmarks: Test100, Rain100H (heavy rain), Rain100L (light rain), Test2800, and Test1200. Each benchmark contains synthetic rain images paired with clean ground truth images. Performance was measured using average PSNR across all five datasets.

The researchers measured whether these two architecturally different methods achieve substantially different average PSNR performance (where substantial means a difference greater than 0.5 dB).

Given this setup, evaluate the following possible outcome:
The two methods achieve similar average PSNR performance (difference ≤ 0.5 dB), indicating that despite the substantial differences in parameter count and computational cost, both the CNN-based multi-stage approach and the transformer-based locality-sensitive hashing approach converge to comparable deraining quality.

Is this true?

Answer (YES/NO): YES